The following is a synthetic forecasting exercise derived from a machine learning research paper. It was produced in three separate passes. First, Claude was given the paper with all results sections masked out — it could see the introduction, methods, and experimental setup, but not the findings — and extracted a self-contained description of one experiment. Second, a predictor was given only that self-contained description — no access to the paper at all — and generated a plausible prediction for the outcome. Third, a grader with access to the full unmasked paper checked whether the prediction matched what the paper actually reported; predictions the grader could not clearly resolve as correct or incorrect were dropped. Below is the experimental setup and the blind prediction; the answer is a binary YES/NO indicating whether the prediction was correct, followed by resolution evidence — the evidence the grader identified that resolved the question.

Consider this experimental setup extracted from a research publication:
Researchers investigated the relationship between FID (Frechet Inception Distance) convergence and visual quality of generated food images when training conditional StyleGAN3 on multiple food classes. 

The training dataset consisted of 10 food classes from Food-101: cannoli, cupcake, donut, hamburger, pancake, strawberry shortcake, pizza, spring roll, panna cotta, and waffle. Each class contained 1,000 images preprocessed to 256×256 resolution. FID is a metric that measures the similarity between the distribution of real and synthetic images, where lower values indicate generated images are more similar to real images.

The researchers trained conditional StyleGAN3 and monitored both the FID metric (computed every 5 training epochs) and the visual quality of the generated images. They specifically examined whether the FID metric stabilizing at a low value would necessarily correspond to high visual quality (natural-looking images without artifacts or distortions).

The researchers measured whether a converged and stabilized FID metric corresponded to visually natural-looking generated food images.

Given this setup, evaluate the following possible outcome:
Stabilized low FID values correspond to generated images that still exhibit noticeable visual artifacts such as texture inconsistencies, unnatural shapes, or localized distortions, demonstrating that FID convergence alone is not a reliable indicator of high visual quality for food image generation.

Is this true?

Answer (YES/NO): YES